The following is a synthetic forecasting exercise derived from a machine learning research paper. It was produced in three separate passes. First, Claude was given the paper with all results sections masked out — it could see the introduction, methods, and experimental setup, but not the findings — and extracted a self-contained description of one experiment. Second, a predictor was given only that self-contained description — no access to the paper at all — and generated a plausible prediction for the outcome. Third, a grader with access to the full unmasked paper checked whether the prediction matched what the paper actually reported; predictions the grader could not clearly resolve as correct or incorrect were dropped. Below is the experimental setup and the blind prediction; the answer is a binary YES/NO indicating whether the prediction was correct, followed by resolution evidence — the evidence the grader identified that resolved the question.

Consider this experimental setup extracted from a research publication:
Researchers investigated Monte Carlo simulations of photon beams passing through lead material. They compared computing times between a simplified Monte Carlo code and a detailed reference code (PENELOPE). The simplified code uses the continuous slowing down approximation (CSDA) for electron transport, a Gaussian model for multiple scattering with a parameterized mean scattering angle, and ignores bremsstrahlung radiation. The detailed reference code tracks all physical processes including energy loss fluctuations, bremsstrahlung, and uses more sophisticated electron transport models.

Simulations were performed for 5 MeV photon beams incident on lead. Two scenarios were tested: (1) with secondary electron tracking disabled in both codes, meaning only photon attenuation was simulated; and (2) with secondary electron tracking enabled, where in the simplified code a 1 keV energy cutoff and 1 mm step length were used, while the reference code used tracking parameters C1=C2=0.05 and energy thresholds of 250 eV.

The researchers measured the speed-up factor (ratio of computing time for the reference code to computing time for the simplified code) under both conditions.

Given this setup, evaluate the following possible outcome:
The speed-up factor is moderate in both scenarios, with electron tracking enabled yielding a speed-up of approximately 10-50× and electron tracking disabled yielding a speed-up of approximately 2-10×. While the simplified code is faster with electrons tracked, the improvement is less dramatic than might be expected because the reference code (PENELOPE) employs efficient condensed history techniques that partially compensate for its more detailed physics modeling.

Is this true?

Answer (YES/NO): NO